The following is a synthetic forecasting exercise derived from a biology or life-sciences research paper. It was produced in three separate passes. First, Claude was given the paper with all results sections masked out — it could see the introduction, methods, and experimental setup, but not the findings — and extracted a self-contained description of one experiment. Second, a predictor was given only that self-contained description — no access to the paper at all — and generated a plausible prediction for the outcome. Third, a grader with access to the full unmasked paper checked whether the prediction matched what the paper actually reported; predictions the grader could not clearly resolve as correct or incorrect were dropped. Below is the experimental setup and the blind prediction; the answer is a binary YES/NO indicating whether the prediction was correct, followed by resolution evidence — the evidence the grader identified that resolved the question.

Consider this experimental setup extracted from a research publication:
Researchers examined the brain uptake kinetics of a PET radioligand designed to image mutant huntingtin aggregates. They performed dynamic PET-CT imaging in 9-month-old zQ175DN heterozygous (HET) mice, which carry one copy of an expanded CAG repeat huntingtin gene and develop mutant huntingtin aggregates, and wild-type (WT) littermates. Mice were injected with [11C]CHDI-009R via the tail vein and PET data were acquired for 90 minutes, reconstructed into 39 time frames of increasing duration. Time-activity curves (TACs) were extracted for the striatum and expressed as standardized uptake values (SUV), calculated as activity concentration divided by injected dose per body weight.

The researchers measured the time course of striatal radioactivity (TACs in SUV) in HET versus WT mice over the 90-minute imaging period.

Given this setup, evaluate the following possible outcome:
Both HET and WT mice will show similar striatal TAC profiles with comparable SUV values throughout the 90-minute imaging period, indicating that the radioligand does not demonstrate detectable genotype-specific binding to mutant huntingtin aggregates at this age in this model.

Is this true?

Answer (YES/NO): NO